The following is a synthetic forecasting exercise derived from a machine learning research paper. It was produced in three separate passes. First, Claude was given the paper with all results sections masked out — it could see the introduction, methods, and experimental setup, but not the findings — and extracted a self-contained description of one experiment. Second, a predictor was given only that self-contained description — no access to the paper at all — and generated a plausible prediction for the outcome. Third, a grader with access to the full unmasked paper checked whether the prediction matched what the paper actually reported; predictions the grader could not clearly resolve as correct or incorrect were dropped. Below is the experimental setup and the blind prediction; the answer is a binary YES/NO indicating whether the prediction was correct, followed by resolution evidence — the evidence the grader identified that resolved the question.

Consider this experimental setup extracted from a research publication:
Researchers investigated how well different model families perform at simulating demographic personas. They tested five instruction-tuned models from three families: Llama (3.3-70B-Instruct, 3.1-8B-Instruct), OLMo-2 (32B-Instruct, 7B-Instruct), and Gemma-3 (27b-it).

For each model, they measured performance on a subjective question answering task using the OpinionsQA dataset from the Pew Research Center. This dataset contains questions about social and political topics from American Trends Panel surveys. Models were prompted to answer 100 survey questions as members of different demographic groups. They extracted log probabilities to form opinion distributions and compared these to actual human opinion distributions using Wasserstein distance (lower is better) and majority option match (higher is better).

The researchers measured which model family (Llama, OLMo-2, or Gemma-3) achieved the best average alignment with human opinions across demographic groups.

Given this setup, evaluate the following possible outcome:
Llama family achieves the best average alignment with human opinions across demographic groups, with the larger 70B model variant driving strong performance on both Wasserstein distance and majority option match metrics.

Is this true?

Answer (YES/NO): NO